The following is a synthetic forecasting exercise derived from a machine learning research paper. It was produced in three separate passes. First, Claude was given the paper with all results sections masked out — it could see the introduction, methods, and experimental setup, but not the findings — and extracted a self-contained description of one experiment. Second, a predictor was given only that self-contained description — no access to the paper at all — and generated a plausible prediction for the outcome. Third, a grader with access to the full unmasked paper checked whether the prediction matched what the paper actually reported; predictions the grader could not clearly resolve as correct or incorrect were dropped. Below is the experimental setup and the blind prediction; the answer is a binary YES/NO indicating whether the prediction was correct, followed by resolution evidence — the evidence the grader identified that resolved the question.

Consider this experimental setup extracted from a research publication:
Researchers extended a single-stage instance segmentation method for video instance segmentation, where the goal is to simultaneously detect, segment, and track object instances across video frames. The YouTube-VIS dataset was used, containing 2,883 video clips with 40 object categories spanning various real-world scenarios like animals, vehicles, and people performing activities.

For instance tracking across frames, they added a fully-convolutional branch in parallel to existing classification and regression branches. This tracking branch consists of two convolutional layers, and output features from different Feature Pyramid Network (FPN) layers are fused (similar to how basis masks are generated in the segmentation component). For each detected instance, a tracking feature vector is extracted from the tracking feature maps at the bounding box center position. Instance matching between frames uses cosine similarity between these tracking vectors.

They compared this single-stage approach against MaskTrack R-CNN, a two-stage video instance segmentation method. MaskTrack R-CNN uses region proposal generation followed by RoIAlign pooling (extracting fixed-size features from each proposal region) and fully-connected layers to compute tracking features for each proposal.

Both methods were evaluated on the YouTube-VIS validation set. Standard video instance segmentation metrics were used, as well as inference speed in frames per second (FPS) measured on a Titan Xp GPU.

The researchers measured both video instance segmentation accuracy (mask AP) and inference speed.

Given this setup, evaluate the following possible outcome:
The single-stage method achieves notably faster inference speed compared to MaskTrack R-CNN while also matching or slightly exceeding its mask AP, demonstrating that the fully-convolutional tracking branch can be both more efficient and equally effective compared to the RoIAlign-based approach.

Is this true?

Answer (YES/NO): YES